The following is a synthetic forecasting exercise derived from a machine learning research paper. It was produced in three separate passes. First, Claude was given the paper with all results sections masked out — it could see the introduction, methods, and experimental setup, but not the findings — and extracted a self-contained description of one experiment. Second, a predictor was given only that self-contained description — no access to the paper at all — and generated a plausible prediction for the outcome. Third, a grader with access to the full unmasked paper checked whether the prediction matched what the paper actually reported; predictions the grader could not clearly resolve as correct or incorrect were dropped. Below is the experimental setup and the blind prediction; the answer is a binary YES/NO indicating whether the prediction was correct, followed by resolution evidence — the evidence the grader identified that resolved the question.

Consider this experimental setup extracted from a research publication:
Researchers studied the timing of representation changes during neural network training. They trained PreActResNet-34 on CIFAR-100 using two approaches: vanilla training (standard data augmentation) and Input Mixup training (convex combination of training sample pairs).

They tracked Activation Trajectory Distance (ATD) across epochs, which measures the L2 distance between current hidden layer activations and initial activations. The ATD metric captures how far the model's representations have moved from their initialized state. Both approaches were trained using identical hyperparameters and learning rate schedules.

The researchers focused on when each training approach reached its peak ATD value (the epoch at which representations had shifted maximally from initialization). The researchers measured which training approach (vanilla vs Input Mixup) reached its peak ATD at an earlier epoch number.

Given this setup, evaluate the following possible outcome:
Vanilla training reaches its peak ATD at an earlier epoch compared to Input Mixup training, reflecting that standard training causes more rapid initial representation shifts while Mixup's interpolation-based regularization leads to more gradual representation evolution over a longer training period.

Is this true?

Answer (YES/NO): NO